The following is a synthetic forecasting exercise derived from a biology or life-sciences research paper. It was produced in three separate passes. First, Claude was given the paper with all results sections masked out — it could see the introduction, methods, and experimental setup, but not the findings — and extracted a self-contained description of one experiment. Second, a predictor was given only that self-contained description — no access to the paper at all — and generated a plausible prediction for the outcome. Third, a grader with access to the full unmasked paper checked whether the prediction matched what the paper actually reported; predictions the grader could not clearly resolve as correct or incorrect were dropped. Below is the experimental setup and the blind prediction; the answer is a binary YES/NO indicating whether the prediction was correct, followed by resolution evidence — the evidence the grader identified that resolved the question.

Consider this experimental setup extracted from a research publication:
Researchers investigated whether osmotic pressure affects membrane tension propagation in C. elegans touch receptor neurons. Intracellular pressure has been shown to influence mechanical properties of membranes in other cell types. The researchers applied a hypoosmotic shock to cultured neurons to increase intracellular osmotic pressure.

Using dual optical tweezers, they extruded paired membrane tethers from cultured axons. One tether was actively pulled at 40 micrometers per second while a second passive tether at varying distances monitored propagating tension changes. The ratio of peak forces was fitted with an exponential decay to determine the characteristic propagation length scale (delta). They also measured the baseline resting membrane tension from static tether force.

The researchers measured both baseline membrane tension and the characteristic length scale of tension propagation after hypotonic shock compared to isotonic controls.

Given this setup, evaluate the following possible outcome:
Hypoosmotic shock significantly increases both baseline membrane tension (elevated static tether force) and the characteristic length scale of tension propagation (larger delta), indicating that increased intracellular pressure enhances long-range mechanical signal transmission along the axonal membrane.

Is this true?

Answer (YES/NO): NO